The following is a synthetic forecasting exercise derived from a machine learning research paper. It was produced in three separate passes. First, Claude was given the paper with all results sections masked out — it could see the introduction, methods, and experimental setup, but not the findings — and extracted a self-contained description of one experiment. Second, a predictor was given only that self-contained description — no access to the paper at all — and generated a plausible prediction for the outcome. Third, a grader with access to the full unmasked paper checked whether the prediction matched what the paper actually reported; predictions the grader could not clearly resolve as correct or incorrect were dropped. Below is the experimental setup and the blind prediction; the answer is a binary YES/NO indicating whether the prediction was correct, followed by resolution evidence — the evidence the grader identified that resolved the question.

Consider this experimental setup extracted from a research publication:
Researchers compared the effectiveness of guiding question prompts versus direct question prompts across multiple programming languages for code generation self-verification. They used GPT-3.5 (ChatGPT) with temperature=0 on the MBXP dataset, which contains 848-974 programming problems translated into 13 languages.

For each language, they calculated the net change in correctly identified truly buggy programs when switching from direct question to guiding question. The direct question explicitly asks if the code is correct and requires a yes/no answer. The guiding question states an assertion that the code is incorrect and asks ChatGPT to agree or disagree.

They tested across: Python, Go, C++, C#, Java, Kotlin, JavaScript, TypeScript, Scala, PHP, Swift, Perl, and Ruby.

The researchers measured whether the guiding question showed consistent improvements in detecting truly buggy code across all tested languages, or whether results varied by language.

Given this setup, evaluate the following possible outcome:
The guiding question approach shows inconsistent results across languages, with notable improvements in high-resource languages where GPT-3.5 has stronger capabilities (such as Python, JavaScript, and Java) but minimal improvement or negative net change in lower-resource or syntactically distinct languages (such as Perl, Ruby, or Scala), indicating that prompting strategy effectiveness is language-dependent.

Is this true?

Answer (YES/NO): NO